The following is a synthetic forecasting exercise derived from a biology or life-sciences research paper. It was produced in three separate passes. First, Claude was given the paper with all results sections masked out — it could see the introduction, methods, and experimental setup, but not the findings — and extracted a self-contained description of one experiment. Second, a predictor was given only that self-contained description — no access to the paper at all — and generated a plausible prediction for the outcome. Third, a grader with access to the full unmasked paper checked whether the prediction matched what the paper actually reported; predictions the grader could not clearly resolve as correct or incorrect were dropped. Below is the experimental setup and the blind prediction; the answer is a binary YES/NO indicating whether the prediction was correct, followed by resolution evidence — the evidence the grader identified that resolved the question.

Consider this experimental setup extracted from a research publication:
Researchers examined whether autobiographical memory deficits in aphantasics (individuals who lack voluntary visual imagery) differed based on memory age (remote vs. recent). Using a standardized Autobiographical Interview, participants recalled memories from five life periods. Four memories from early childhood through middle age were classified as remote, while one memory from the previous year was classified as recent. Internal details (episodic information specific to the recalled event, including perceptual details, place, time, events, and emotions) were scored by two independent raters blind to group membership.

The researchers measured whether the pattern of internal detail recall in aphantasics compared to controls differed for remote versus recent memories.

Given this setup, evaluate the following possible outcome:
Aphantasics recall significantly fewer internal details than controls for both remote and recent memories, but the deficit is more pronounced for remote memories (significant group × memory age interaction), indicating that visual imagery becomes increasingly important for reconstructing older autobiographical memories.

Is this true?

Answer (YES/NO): NO